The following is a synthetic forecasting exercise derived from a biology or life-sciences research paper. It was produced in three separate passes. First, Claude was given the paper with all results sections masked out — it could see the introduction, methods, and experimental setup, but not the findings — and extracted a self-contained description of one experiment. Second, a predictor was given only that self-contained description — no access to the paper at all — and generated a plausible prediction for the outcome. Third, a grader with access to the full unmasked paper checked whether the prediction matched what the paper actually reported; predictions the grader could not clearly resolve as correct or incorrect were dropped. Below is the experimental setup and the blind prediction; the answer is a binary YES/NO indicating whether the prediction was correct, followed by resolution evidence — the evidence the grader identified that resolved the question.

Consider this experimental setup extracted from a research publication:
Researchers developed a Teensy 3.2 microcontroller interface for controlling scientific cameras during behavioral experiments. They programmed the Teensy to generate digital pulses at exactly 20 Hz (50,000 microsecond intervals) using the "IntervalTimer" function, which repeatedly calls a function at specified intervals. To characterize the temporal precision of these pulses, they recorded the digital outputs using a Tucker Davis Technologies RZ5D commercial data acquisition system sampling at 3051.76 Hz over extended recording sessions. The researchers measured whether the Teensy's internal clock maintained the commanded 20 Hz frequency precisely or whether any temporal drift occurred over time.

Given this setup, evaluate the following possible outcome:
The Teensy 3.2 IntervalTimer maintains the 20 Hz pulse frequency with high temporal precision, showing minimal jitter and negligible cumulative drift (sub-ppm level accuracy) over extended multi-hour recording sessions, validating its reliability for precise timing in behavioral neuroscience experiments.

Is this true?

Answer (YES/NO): NO